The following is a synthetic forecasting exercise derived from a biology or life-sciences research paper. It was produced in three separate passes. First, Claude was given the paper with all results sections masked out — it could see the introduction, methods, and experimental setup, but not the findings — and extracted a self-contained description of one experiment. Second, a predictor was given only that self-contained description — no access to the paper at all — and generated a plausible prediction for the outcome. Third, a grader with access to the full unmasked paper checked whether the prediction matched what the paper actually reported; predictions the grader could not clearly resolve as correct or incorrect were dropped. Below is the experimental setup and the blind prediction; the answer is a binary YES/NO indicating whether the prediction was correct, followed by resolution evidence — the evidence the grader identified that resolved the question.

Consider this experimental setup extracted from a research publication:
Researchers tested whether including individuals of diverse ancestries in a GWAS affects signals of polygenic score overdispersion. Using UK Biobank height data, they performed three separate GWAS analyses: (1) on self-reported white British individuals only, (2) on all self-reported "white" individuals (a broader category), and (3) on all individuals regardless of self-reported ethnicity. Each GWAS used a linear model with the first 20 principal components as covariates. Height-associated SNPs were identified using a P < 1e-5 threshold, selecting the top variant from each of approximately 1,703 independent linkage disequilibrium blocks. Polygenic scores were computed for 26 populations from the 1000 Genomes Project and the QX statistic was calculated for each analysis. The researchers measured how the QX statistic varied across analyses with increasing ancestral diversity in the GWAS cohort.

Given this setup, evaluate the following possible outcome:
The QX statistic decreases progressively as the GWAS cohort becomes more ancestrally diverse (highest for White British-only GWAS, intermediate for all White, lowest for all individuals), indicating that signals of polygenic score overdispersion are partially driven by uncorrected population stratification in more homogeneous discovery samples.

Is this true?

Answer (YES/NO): NO